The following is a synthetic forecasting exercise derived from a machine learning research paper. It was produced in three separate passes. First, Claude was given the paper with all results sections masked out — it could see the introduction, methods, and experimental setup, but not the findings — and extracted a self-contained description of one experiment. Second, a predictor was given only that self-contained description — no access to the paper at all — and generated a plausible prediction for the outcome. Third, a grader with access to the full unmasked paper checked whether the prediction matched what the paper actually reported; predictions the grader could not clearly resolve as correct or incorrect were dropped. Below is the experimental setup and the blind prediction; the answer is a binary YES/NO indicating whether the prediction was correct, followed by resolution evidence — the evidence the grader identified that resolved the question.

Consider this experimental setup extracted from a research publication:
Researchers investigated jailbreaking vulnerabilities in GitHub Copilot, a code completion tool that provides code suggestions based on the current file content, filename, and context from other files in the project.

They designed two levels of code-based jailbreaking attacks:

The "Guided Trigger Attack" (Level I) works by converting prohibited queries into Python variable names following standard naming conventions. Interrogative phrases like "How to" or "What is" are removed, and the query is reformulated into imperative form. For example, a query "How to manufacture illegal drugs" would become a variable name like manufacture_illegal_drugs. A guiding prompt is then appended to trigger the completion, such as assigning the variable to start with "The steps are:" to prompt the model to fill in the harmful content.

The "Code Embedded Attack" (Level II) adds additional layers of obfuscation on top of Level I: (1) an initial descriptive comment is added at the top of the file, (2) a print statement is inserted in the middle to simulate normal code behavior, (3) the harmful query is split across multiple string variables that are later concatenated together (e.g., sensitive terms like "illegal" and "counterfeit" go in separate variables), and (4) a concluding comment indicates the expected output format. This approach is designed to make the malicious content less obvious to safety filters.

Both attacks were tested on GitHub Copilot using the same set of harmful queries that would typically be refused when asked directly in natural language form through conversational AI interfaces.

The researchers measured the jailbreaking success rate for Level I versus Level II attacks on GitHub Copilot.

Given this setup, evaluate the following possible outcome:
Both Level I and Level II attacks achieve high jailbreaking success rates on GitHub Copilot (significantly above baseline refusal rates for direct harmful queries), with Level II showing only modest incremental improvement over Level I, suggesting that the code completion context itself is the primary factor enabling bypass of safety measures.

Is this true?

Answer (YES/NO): NO